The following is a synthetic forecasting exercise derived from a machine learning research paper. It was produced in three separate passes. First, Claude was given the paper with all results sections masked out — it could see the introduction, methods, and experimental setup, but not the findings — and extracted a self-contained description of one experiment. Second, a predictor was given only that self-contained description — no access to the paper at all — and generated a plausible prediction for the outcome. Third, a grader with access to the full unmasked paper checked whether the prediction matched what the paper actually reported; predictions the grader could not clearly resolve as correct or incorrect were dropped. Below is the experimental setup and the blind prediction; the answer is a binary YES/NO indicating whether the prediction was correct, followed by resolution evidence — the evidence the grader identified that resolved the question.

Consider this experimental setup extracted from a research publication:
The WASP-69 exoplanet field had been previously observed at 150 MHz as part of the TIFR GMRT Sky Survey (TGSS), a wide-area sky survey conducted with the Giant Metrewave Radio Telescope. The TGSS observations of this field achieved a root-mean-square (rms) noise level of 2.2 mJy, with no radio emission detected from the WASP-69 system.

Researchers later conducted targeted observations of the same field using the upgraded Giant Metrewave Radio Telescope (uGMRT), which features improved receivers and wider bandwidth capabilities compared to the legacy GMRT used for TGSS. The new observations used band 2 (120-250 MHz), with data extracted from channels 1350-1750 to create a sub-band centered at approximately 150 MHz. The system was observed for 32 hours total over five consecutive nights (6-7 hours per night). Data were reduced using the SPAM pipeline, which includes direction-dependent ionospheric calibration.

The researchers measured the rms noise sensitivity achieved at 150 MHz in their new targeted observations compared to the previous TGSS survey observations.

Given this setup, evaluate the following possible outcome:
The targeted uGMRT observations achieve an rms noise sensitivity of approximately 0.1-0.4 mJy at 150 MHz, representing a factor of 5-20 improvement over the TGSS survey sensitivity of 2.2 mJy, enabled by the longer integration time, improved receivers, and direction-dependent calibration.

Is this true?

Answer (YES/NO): NO